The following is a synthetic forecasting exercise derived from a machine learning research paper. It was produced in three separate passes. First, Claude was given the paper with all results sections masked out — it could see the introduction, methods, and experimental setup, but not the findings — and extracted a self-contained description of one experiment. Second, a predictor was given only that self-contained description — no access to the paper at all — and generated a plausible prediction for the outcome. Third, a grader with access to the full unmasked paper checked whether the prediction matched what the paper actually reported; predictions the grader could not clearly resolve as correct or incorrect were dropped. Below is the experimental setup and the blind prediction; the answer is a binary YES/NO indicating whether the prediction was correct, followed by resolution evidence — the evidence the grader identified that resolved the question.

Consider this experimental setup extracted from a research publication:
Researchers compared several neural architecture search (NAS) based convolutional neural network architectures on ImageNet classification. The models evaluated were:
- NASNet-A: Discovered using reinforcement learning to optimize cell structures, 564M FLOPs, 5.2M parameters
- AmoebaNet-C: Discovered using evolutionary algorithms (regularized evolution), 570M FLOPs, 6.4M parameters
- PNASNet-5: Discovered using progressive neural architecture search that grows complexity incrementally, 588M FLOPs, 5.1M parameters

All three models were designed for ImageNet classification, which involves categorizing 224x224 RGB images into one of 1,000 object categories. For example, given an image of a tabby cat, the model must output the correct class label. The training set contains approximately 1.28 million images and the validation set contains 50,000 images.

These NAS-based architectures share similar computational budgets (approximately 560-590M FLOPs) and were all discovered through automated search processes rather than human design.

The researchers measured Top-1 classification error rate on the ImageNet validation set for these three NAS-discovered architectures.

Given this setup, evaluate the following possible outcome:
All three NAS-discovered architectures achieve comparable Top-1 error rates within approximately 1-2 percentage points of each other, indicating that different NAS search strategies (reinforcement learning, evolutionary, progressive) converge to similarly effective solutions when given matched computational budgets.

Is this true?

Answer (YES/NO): YES